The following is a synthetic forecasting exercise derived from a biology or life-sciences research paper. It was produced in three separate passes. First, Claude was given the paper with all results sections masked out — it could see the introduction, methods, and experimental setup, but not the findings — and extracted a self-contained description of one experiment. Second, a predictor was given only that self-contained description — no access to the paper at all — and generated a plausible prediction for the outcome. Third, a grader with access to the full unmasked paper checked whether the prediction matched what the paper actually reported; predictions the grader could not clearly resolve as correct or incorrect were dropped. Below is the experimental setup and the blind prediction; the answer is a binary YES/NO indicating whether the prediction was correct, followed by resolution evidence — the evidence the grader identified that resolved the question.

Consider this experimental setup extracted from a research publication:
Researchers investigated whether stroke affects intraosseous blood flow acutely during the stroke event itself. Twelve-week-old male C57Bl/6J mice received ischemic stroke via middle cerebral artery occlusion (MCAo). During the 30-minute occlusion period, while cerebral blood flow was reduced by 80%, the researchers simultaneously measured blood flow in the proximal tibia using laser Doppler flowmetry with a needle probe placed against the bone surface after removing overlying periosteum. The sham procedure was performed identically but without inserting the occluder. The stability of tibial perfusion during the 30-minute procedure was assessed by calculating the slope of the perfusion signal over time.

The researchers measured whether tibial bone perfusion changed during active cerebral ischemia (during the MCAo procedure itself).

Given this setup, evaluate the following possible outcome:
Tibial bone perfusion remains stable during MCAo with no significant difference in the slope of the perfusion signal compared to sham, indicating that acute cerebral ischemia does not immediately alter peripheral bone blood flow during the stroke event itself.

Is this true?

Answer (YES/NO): YES